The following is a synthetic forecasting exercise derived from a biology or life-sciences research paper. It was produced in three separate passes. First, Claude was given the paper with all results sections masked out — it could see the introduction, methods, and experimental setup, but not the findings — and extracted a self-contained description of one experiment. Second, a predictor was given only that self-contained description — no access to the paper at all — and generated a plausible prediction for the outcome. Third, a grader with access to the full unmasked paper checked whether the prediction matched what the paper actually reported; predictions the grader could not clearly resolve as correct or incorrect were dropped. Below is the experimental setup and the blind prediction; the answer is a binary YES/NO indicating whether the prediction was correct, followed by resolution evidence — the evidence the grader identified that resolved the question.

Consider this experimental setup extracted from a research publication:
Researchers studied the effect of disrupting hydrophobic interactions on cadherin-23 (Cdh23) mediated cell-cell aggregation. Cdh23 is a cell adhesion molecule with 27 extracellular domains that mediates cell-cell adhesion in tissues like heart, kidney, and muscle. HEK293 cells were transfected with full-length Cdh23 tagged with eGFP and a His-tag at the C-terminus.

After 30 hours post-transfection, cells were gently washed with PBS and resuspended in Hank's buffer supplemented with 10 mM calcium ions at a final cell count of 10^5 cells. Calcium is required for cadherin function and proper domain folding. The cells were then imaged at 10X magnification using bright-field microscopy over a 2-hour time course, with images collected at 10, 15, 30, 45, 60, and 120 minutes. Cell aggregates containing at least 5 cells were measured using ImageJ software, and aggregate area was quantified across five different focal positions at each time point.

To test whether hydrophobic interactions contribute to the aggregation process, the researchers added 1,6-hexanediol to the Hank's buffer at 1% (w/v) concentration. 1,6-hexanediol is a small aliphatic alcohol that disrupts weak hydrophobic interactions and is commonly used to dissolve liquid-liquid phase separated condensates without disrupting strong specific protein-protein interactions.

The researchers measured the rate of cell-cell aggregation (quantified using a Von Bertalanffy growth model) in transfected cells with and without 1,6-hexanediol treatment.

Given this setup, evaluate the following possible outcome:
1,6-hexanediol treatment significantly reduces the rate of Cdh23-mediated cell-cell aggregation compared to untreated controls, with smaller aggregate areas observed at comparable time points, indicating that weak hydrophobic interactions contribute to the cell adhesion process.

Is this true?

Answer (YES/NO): YES